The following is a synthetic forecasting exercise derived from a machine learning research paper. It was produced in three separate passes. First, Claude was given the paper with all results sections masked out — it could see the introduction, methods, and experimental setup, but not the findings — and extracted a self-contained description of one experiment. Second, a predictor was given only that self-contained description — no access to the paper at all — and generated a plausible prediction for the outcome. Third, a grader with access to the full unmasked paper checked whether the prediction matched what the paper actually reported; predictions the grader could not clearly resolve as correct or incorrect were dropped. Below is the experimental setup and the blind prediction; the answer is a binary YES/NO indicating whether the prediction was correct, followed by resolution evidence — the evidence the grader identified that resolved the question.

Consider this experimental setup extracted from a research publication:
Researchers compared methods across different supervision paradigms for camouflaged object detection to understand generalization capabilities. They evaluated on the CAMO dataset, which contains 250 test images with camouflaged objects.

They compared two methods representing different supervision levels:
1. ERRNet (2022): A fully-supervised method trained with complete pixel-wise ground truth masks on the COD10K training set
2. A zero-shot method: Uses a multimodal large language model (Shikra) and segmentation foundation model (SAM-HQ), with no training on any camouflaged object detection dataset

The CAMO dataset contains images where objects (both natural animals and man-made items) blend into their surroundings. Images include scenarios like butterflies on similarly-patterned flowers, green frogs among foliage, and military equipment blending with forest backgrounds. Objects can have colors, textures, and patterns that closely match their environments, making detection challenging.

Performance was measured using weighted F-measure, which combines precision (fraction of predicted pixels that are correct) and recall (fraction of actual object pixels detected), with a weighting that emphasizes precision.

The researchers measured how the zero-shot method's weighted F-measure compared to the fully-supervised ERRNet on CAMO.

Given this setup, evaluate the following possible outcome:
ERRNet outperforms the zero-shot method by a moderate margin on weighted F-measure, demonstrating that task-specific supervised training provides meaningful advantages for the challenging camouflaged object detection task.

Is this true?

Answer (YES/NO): NO